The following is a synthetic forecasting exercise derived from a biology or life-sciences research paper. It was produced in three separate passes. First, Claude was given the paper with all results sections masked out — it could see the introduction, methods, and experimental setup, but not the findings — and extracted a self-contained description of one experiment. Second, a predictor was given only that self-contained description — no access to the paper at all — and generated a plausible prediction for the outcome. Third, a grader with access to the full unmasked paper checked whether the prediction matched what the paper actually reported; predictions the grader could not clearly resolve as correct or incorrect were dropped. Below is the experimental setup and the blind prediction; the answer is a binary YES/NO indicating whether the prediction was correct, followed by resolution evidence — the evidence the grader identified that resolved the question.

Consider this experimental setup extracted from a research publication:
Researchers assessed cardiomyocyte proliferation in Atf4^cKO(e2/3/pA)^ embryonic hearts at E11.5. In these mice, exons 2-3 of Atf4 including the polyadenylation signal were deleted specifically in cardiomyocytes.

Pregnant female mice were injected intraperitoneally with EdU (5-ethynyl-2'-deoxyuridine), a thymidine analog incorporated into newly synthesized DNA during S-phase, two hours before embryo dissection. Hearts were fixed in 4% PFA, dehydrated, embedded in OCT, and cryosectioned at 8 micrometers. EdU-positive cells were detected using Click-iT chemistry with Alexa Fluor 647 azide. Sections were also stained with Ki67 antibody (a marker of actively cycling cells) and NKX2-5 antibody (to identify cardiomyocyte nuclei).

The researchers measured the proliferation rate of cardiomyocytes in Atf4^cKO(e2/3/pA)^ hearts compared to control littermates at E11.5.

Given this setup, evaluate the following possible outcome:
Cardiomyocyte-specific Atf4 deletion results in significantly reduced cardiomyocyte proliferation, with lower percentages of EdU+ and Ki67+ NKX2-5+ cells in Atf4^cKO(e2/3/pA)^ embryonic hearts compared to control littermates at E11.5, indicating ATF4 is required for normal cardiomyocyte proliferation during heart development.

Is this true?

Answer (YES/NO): NO